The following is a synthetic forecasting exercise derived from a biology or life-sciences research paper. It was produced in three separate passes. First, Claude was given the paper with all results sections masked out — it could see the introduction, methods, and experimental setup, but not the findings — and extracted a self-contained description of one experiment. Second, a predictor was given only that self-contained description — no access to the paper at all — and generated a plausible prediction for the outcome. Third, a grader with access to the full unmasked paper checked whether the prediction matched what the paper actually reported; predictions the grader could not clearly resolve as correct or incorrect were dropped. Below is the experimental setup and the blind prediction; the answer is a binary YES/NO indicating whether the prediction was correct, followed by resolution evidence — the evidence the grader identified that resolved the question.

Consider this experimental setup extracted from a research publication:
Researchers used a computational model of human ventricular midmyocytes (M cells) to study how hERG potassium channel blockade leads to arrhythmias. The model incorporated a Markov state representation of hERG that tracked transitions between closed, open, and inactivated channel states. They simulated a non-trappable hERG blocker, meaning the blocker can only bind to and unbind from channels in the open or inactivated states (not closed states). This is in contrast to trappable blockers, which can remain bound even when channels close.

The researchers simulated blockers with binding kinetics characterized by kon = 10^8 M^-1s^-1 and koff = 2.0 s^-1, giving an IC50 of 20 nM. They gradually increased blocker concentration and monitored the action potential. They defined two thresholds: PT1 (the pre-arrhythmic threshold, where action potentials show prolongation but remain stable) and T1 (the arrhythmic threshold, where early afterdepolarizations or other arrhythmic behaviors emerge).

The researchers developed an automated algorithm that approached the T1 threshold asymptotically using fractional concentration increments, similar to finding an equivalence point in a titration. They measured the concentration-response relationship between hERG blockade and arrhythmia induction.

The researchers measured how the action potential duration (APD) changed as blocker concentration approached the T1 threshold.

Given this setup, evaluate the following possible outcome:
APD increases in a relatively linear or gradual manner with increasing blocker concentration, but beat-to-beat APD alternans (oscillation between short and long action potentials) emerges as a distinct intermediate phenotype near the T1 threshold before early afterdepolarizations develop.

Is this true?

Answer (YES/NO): NO